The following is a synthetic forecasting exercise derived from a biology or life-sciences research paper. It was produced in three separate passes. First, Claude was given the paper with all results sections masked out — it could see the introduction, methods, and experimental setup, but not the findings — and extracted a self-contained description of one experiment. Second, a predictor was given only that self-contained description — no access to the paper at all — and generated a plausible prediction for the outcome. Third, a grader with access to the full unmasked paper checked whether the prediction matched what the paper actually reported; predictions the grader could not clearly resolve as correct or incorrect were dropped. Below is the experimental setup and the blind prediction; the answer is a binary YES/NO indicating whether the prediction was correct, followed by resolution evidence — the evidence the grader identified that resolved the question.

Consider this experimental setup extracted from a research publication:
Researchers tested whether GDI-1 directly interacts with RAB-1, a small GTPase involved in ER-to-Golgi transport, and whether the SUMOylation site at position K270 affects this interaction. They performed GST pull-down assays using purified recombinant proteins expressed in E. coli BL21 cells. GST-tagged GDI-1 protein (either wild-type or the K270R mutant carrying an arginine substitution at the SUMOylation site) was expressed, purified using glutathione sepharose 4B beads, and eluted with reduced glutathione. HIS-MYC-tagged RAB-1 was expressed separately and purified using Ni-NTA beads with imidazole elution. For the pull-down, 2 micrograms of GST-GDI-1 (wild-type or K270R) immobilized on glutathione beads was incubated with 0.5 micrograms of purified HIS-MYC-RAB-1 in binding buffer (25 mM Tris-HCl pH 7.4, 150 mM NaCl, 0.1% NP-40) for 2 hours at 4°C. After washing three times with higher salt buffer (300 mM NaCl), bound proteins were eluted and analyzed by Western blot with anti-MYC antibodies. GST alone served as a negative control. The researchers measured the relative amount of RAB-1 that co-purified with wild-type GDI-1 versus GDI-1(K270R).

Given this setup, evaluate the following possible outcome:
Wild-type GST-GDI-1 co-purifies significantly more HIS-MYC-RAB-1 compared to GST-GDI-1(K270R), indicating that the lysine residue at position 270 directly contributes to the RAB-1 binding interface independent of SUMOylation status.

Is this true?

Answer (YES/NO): NO